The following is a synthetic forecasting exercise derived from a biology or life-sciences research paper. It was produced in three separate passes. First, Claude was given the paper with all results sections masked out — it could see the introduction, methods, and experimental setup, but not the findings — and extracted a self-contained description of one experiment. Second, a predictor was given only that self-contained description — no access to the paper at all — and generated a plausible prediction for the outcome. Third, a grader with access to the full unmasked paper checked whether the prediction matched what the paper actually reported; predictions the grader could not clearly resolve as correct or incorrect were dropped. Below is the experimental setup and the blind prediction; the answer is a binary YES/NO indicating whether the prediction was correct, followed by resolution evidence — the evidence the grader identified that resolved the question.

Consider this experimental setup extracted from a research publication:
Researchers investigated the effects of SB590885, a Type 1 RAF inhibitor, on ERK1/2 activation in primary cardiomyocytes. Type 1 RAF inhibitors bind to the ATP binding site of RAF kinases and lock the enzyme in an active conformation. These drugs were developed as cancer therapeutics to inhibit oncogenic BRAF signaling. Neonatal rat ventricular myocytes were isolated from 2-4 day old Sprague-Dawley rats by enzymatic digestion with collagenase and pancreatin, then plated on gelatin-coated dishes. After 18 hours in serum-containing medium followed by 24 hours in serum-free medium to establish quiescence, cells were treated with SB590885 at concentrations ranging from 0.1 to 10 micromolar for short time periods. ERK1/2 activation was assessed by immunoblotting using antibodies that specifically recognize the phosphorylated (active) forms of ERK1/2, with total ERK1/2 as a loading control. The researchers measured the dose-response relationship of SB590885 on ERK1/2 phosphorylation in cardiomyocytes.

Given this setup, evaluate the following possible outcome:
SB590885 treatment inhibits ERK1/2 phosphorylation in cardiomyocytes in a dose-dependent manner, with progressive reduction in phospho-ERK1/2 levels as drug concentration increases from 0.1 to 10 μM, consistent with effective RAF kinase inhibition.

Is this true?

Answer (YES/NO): NO